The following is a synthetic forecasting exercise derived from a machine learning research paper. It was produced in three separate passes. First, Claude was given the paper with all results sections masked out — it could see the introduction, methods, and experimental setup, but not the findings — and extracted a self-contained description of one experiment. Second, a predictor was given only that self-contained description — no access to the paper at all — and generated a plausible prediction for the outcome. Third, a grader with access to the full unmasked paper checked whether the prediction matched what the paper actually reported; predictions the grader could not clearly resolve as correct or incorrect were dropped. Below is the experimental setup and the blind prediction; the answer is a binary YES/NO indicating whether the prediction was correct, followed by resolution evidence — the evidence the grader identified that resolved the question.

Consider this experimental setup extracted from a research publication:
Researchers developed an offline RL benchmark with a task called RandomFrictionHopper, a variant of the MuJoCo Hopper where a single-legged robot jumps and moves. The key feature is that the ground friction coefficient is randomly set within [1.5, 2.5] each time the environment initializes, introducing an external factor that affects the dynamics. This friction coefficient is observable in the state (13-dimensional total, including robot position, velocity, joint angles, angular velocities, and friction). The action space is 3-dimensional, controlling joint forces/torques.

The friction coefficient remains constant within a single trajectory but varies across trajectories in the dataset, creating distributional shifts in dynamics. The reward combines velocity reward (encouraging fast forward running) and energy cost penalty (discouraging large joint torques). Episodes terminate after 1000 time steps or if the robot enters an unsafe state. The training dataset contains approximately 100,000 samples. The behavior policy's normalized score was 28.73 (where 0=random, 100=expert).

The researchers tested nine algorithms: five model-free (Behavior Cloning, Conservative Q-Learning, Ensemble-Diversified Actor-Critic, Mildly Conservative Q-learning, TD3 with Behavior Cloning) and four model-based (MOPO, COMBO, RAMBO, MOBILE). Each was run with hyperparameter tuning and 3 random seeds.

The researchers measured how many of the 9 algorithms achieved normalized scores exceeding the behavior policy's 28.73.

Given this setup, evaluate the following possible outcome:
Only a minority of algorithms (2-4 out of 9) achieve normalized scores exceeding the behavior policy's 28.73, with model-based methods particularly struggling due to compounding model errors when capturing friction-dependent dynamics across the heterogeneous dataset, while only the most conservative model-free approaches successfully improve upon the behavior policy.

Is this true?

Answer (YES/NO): NO